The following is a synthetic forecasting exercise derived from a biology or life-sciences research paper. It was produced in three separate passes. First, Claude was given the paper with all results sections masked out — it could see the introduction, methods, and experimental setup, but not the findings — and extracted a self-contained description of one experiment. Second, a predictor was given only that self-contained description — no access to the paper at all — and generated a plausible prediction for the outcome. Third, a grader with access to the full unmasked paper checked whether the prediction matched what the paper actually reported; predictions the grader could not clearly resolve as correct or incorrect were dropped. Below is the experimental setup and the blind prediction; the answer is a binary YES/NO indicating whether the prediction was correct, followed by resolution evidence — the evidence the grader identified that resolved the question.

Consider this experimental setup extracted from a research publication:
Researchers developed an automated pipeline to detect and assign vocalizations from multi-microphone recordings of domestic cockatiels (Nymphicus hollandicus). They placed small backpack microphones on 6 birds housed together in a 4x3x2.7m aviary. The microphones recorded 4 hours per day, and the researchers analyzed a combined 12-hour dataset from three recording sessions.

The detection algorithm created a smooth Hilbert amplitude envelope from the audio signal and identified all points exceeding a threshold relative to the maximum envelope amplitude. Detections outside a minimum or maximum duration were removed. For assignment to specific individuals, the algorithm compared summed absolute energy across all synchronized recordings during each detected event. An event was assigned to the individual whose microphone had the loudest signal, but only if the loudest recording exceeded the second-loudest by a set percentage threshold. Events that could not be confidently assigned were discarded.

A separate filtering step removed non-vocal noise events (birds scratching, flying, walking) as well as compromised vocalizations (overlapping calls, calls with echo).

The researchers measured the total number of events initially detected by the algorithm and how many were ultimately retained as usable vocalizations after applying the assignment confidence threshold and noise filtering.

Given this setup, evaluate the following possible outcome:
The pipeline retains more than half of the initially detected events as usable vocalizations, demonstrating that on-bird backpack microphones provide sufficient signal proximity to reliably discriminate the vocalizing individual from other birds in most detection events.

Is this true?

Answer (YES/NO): NO